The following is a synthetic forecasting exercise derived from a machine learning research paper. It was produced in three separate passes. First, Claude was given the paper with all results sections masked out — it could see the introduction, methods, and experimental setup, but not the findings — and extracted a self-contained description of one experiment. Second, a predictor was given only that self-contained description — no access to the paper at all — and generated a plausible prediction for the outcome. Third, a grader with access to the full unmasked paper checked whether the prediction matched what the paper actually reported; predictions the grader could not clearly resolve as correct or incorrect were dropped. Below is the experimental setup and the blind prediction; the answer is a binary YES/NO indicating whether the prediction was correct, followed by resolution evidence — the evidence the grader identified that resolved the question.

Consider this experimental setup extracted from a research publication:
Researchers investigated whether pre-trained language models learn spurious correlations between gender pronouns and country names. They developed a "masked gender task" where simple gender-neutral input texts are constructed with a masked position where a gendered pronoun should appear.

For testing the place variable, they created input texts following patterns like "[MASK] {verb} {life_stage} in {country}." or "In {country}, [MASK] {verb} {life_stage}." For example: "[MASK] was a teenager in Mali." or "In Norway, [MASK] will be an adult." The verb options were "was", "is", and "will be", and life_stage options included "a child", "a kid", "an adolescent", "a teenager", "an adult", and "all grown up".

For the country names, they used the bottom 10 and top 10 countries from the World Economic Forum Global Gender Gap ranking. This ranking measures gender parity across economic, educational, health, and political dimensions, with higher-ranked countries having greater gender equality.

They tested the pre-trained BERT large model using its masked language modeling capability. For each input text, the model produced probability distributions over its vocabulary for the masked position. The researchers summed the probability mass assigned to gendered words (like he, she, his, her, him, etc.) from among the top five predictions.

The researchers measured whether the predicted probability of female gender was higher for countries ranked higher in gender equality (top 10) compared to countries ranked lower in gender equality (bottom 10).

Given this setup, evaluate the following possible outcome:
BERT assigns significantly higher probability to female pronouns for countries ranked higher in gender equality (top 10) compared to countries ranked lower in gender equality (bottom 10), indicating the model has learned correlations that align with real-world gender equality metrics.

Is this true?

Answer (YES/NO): YES